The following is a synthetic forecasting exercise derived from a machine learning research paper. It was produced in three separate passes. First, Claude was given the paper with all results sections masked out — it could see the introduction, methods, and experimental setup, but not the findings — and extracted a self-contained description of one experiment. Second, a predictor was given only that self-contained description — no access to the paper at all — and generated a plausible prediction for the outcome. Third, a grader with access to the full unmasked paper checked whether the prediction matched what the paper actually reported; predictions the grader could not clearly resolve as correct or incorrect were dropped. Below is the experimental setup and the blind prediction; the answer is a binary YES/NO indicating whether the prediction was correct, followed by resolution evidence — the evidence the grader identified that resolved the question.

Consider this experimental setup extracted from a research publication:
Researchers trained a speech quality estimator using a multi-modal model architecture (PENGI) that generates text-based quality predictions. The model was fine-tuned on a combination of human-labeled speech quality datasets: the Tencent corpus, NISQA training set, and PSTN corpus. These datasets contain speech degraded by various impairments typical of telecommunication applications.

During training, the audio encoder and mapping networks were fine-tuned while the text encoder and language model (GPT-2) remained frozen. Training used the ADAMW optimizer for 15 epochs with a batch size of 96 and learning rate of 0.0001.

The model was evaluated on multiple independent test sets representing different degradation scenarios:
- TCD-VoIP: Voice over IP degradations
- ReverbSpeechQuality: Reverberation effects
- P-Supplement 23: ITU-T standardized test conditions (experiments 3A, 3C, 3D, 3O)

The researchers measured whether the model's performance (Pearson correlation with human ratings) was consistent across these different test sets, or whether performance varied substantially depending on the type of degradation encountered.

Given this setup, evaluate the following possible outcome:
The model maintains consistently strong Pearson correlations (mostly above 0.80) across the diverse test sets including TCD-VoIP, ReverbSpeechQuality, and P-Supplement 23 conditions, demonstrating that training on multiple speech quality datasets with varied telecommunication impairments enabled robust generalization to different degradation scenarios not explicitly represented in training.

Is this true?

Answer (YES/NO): NO